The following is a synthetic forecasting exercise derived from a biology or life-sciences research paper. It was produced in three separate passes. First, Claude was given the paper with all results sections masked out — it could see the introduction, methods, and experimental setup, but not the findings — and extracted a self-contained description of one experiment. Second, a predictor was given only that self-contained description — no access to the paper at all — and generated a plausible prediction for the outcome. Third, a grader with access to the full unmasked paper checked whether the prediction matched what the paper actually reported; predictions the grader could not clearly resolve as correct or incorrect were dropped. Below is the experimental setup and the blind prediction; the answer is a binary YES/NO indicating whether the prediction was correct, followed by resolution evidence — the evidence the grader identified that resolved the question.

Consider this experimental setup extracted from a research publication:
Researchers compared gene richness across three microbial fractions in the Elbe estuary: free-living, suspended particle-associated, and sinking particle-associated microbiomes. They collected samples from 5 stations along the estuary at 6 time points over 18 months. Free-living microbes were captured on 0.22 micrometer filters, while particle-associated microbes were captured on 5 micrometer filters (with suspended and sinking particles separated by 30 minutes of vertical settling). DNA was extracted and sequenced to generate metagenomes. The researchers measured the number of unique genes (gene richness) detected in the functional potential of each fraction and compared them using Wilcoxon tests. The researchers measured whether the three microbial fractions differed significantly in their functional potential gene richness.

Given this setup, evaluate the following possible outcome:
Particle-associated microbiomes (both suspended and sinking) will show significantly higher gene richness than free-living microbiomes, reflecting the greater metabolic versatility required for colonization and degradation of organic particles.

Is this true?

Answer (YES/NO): YES